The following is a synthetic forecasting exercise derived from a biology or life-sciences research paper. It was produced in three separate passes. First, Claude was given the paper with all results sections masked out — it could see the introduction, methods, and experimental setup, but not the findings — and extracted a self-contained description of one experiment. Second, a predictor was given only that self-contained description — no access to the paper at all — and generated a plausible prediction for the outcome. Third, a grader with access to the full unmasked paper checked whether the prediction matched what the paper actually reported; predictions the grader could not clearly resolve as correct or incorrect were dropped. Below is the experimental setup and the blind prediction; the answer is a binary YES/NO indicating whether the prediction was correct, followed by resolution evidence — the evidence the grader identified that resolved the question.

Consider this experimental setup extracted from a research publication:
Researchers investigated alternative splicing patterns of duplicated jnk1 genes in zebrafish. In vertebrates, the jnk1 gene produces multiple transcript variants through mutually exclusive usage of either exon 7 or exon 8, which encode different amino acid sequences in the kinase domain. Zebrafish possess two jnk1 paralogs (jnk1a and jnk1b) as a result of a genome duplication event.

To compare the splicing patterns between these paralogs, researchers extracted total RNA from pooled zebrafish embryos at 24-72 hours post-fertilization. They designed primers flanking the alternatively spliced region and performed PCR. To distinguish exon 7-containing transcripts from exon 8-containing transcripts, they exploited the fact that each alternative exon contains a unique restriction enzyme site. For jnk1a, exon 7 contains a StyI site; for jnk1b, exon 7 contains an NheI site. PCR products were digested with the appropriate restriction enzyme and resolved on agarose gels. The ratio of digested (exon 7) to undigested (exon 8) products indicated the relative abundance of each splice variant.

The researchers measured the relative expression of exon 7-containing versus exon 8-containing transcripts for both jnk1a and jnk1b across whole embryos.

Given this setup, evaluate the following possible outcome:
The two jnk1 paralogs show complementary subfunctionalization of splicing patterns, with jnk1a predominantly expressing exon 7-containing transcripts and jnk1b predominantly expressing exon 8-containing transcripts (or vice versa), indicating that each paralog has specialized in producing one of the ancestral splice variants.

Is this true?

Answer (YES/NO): NO